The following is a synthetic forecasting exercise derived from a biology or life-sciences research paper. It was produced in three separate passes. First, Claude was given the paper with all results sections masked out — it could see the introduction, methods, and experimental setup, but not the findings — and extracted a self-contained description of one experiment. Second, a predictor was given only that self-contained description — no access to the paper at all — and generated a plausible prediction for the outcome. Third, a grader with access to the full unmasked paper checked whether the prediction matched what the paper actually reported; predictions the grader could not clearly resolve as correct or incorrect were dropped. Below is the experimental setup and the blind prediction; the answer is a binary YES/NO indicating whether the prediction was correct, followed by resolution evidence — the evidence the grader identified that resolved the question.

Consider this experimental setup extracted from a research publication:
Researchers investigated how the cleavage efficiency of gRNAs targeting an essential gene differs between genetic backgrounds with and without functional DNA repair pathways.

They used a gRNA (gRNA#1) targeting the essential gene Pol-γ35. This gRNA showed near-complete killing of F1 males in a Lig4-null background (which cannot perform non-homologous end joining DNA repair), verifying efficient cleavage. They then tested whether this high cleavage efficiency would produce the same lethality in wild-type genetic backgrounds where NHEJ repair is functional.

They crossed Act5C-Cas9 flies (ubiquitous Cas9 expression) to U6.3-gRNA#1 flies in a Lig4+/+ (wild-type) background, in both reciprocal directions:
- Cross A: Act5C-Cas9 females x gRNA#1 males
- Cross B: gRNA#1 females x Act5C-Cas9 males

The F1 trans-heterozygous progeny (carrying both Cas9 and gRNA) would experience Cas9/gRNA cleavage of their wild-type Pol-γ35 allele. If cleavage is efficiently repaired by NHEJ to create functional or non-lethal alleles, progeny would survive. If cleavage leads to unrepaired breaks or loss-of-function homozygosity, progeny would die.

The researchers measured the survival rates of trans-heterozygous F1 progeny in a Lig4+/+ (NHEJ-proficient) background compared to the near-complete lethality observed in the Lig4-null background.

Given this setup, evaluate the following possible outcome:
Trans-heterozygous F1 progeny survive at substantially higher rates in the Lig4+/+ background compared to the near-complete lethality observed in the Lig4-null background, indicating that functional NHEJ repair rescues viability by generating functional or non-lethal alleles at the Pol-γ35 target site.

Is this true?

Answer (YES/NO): NO